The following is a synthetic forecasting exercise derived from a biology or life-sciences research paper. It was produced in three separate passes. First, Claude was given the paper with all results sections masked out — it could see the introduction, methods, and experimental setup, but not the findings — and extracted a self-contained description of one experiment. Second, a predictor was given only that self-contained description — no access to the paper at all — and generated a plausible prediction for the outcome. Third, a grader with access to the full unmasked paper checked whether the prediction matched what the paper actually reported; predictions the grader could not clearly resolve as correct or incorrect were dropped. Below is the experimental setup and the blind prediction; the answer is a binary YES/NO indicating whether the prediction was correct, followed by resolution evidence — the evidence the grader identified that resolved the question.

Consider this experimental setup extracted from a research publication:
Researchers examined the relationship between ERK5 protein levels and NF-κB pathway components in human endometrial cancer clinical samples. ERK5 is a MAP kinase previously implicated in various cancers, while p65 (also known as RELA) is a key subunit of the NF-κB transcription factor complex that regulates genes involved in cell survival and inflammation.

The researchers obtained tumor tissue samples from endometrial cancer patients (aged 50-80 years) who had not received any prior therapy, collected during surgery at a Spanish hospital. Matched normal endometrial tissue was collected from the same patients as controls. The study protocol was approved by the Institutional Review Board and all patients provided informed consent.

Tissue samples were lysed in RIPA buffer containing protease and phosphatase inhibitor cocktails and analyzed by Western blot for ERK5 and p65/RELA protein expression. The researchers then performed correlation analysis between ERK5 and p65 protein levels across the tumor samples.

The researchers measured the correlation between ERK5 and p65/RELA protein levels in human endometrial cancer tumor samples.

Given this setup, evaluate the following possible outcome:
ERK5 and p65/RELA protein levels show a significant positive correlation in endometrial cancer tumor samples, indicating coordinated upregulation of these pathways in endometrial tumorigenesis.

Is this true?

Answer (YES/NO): YES